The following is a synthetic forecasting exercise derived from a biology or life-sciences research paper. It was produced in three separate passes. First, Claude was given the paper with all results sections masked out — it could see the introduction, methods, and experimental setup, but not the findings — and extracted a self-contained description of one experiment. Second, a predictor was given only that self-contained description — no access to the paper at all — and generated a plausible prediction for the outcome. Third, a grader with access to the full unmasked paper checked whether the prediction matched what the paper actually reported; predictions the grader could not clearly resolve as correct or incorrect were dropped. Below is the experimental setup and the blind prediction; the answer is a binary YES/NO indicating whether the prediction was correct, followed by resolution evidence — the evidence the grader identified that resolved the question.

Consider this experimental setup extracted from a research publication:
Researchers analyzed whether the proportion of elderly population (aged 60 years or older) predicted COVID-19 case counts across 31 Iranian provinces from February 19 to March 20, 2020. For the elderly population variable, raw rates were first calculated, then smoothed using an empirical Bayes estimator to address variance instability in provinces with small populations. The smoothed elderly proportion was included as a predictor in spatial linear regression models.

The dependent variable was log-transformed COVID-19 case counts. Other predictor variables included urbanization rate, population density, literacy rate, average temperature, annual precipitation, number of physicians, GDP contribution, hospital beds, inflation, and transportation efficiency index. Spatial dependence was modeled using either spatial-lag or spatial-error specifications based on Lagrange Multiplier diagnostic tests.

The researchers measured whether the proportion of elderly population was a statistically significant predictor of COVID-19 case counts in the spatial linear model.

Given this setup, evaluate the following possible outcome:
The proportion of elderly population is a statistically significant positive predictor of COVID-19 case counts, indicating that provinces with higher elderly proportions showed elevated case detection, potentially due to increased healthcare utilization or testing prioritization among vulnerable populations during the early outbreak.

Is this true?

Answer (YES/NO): YES